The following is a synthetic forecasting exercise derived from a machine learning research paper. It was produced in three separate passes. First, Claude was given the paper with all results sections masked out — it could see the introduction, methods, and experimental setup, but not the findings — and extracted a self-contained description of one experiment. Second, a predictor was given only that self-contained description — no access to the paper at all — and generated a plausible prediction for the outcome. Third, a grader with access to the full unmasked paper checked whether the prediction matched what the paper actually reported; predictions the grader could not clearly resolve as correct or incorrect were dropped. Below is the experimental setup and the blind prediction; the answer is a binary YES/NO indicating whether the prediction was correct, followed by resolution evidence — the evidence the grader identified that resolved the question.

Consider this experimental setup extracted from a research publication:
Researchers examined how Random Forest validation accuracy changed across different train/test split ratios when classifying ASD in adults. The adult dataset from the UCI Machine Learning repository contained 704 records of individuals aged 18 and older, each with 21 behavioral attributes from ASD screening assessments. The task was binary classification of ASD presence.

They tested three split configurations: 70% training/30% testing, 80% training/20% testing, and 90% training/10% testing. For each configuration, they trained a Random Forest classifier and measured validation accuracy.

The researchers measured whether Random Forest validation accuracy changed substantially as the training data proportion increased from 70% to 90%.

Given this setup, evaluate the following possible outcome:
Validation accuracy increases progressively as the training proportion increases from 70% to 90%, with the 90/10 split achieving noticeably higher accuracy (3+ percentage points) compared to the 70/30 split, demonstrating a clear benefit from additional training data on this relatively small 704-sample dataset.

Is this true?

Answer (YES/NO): NO